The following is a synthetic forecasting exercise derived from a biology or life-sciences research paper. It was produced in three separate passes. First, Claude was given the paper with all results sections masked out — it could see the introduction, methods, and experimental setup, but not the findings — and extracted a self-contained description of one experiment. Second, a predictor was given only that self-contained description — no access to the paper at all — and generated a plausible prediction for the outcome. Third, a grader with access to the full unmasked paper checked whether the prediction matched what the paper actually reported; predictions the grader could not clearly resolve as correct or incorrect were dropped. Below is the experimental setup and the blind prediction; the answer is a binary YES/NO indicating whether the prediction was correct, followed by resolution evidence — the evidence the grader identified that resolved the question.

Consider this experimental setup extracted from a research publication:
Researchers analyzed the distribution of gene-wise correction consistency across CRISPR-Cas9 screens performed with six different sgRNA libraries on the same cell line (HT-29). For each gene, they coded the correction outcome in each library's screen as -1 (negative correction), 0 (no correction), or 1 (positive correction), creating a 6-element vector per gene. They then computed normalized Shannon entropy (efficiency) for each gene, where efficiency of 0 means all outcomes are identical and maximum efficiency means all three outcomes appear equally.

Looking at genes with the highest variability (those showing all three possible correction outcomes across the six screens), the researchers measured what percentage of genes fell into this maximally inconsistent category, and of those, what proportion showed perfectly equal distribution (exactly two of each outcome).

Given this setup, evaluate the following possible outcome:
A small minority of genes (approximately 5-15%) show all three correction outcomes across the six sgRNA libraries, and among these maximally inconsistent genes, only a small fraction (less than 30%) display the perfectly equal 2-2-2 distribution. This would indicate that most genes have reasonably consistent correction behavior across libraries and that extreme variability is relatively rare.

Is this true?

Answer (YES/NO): NO